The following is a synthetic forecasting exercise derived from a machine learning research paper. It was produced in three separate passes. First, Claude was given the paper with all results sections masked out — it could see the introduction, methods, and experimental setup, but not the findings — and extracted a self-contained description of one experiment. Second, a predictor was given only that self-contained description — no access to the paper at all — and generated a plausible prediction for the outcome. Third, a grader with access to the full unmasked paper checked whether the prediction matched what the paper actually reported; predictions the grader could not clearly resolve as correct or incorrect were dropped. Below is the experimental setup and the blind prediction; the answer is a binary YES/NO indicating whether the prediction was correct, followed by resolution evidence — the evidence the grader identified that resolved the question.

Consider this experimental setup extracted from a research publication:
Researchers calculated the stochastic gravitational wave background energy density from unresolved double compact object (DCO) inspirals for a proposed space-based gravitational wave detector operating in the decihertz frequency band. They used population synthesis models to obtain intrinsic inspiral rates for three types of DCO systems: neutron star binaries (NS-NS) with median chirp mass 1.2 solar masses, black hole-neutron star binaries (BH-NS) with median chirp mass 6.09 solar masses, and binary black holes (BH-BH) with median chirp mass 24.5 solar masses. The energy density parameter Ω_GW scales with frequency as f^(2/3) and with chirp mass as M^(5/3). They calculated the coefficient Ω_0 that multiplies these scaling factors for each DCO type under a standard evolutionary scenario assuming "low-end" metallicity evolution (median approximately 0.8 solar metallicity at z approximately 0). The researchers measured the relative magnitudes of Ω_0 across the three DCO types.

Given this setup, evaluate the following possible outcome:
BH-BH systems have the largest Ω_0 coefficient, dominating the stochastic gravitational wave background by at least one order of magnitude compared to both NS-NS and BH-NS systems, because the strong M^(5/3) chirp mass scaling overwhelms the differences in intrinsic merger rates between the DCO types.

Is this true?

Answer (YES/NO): YES